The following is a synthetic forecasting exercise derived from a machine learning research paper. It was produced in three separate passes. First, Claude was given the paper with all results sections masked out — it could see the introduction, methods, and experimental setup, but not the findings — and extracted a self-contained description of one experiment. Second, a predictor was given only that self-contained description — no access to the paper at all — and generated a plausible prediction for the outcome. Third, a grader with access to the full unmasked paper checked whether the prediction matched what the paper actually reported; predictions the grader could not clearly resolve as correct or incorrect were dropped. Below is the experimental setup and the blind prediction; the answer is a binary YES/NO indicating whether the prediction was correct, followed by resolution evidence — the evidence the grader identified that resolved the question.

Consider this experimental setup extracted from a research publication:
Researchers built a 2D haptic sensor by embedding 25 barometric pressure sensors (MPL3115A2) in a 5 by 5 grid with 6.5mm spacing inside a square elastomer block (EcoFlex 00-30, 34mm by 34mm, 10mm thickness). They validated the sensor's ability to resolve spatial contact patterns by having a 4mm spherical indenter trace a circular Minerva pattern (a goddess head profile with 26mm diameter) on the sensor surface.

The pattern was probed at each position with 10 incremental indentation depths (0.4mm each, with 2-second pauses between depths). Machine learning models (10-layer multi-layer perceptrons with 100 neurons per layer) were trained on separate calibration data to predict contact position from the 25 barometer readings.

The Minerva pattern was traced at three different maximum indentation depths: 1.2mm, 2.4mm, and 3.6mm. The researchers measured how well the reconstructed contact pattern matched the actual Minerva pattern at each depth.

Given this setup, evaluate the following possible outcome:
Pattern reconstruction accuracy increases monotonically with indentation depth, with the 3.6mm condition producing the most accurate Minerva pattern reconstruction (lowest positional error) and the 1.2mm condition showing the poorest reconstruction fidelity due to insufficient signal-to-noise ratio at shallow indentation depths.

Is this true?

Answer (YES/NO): YES